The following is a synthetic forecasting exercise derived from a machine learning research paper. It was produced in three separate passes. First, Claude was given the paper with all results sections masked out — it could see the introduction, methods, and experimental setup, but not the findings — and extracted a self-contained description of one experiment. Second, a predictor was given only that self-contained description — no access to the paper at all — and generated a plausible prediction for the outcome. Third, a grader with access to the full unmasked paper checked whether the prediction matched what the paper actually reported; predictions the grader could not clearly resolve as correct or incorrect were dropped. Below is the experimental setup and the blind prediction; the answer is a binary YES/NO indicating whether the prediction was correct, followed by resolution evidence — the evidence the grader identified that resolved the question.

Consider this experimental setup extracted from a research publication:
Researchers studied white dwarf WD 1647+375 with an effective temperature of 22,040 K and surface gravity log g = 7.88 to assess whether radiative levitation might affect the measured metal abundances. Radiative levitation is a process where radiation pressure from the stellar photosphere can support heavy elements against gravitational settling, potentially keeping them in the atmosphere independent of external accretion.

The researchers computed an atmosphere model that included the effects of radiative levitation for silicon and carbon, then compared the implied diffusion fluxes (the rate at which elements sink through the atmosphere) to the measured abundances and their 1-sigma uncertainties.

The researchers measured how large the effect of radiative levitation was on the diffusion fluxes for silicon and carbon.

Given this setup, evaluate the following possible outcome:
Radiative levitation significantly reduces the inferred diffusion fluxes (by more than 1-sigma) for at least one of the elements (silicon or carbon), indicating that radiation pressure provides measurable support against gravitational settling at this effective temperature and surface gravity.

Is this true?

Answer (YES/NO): NO